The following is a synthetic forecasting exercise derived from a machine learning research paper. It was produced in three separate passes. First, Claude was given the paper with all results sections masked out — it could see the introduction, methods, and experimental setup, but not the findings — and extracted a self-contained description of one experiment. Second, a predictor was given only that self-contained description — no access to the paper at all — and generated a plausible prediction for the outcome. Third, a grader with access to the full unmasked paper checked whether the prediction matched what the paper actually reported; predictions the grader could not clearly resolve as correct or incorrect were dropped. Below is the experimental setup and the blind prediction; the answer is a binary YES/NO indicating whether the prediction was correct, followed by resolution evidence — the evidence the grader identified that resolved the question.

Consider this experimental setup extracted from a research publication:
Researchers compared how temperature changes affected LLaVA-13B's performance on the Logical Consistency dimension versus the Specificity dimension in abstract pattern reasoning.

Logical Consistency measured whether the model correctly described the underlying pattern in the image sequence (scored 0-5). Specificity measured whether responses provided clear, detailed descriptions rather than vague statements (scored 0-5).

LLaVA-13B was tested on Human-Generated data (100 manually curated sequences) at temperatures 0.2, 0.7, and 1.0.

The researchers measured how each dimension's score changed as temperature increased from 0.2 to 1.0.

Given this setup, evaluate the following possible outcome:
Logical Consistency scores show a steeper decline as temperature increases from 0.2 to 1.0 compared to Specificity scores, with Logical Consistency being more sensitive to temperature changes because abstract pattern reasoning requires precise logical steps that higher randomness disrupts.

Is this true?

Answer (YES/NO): NO